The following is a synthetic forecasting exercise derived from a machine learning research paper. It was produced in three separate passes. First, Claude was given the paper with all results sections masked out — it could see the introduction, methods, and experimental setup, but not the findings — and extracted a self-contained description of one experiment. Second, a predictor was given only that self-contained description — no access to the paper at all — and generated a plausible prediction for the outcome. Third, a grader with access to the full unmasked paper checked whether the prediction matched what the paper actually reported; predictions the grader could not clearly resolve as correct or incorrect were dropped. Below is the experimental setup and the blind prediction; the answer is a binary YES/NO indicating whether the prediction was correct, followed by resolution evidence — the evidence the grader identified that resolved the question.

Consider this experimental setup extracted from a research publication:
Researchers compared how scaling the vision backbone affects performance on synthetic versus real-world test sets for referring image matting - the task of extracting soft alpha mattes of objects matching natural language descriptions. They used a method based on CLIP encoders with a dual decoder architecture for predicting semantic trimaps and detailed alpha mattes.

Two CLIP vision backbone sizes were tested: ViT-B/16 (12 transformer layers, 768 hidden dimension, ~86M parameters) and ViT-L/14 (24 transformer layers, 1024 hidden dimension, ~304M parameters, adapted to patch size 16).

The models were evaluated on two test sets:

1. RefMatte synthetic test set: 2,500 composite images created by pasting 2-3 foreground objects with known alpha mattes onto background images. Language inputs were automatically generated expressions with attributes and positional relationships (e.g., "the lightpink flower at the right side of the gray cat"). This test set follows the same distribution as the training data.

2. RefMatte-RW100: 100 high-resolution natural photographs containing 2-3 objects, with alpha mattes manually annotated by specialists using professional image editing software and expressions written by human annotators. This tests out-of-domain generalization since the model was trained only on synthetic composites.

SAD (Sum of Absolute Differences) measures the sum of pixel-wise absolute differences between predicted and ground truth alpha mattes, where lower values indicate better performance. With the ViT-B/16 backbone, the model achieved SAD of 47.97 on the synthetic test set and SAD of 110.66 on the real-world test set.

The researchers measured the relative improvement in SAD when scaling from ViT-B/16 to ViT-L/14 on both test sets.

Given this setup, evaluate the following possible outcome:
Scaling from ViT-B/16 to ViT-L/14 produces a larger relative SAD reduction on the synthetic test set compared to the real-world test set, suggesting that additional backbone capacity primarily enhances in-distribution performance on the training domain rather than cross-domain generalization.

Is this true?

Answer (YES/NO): NO